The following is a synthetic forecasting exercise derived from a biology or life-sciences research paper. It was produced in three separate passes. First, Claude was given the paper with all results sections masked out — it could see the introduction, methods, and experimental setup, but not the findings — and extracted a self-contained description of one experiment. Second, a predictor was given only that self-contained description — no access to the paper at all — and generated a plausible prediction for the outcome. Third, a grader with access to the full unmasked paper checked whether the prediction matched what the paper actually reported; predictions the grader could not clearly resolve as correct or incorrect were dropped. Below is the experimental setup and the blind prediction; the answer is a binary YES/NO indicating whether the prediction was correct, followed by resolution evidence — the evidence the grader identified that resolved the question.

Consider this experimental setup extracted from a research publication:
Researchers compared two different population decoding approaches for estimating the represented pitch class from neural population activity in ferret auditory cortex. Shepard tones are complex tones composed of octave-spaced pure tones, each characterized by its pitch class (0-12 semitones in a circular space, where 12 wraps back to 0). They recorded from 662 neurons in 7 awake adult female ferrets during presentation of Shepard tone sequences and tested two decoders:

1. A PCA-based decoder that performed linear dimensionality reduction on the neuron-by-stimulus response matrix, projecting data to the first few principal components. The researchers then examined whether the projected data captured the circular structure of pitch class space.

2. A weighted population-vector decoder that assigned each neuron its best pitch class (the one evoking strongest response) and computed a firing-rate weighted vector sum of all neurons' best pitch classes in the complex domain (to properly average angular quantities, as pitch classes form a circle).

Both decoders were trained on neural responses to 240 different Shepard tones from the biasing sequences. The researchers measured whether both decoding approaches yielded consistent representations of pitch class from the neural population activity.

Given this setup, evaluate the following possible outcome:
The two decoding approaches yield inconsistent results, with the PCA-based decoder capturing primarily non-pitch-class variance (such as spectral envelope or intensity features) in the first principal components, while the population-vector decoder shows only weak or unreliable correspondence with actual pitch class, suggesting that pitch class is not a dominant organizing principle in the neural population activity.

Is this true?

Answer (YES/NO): NO